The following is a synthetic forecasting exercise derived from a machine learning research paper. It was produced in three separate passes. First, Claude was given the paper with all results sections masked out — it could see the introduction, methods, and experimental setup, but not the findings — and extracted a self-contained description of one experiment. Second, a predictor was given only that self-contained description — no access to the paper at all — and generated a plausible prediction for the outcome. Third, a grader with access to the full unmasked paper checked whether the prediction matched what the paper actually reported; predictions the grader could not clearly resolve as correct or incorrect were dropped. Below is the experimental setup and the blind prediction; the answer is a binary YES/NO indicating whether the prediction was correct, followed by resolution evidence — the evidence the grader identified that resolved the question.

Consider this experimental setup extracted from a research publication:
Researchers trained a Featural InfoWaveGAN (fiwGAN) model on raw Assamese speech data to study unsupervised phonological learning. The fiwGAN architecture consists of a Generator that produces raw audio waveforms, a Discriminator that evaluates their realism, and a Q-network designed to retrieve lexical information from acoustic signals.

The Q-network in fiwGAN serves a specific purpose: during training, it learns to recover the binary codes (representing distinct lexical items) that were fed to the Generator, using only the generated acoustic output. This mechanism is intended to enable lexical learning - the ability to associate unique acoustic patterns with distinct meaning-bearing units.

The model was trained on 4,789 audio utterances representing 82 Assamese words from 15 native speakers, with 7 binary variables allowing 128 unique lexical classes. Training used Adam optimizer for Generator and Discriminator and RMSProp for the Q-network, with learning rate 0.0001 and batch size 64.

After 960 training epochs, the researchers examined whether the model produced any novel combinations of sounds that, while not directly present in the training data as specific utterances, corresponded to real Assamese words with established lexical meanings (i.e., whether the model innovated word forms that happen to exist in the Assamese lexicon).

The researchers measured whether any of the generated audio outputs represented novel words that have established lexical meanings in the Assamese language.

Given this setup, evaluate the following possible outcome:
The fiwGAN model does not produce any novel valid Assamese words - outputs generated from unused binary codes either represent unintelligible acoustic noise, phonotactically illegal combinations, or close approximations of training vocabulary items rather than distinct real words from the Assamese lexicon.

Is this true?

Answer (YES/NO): NO